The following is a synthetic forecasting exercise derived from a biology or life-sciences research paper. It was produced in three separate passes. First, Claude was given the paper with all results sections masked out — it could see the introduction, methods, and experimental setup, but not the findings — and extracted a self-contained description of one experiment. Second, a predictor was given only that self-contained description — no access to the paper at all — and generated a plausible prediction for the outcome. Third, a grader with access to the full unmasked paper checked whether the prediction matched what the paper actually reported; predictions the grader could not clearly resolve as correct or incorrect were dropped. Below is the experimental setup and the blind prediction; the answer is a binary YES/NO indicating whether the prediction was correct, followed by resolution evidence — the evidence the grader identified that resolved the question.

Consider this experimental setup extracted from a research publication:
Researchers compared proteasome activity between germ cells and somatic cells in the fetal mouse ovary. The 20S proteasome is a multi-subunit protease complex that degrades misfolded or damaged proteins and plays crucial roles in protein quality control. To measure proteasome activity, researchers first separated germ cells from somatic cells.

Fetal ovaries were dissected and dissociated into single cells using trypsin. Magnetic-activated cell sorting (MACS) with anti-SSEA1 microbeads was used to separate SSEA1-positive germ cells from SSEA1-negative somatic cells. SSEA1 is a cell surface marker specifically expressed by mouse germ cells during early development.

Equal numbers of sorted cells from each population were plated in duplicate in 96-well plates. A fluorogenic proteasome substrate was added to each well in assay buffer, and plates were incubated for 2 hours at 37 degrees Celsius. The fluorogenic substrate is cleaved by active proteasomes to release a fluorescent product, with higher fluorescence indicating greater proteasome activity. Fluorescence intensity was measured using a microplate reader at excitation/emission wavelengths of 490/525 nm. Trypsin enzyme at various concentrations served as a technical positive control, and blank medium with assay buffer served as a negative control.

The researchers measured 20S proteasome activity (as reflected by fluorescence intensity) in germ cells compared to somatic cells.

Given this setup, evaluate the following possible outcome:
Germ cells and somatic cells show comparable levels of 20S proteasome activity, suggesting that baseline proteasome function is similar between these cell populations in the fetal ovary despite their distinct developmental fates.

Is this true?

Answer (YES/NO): NO